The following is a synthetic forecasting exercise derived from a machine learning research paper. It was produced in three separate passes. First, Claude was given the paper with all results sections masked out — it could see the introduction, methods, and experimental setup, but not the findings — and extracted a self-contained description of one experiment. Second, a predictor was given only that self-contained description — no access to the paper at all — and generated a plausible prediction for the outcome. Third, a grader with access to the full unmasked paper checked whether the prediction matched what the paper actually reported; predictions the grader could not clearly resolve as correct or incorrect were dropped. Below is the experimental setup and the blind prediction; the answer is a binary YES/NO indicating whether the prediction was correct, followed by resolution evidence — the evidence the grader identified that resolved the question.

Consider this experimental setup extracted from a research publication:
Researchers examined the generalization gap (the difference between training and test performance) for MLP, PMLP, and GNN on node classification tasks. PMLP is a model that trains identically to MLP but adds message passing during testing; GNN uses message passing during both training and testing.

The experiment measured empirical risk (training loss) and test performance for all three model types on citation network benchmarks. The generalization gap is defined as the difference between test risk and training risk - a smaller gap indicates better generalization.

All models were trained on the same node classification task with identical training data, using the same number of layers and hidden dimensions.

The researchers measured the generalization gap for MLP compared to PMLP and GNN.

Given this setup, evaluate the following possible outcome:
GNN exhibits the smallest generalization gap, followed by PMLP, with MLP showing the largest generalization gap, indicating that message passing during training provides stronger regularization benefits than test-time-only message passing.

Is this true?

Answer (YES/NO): NO